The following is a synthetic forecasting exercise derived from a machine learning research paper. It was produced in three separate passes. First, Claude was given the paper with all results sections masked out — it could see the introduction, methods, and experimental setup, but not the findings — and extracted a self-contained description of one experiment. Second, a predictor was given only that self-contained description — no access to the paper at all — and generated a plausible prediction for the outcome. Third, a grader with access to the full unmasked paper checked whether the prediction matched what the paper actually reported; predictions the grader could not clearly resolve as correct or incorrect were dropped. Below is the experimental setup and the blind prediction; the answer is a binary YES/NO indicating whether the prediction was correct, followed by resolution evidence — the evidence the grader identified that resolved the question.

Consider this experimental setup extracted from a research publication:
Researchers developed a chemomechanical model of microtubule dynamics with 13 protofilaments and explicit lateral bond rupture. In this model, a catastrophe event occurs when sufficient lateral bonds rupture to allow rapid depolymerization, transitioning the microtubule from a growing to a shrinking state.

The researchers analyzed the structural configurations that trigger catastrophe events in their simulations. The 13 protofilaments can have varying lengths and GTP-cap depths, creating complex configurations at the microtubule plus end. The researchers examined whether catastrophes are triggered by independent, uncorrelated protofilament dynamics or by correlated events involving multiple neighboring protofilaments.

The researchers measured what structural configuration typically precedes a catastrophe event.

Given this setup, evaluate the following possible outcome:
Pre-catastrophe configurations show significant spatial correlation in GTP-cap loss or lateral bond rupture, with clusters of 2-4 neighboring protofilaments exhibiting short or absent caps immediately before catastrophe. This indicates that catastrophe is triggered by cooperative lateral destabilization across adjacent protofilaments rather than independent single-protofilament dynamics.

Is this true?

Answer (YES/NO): YES